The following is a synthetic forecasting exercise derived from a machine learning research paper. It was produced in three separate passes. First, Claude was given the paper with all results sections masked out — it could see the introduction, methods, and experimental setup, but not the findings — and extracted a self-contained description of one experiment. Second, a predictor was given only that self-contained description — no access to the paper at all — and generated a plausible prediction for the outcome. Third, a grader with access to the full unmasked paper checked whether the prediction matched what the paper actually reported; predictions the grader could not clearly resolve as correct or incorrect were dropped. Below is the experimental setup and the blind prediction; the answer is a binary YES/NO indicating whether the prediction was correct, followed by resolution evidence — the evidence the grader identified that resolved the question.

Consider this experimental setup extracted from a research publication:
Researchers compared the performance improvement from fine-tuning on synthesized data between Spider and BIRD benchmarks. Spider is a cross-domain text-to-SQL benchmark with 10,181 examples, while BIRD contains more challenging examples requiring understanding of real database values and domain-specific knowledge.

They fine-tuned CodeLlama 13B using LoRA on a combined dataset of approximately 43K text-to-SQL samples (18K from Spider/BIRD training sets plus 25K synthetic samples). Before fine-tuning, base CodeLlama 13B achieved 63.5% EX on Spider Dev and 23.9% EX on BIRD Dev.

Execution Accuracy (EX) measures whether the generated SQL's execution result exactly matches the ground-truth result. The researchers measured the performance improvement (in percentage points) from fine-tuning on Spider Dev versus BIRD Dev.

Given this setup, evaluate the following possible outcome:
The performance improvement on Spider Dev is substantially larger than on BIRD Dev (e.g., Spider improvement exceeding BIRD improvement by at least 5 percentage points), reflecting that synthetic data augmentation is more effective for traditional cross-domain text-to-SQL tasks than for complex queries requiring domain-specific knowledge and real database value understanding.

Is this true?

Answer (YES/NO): NO